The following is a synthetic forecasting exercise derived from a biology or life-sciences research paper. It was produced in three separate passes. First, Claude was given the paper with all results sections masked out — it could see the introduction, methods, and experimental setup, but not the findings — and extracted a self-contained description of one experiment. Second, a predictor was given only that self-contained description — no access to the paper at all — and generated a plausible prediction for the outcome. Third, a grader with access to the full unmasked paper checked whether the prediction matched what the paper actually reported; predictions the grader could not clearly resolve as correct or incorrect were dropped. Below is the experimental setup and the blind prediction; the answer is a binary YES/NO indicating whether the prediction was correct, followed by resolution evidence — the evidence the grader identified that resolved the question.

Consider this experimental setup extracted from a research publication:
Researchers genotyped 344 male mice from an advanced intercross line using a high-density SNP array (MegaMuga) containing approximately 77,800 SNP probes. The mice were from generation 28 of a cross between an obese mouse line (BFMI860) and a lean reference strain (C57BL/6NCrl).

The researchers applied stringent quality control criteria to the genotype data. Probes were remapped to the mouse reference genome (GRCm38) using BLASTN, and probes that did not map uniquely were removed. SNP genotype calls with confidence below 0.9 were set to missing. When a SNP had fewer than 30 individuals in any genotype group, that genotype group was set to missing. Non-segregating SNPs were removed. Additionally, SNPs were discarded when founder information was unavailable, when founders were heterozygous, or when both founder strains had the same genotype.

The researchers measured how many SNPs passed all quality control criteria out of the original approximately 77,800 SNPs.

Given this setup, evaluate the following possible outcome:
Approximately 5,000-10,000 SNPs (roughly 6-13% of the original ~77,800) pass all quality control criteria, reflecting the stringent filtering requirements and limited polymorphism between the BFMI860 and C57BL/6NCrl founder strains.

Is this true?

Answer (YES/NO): NO